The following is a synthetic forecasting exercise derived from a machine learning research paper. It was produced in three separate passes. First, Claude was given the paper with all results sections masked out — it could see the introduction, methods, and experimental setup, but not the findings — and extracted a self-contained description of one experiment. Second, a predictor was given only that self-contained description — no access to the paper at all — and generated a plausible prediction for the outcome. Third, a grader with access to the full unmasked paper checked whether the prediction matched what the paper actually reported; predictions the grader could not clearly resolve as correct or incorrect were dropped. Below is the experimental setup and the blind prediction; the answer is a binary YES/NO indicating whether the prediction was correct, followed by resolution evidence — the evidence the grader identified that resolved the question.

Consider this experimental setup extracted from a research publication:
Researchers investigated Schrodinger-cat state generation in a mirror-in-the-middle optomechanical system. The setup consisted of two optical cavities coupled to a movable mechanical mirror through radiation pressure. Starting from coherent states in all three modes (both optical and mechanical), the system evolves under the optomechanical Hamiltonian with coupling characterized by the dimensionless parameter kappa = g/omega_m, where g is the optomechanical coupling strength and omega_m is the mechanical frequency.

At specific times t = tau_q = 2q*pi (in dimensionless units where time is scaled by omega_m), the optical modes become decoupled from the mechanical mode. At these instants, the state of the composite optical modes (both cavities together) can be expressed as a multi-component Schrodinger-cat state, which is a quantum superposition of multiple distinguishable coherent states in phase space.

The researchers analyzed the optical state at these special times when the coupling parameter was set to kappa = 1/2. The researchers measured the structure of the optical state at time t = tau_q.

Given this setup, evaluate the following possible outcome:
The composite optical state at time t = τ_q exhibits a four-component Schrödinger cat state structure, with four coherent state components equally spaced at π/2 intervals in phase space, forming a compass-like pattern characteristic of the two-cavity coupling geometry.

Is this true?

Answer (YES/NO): NO